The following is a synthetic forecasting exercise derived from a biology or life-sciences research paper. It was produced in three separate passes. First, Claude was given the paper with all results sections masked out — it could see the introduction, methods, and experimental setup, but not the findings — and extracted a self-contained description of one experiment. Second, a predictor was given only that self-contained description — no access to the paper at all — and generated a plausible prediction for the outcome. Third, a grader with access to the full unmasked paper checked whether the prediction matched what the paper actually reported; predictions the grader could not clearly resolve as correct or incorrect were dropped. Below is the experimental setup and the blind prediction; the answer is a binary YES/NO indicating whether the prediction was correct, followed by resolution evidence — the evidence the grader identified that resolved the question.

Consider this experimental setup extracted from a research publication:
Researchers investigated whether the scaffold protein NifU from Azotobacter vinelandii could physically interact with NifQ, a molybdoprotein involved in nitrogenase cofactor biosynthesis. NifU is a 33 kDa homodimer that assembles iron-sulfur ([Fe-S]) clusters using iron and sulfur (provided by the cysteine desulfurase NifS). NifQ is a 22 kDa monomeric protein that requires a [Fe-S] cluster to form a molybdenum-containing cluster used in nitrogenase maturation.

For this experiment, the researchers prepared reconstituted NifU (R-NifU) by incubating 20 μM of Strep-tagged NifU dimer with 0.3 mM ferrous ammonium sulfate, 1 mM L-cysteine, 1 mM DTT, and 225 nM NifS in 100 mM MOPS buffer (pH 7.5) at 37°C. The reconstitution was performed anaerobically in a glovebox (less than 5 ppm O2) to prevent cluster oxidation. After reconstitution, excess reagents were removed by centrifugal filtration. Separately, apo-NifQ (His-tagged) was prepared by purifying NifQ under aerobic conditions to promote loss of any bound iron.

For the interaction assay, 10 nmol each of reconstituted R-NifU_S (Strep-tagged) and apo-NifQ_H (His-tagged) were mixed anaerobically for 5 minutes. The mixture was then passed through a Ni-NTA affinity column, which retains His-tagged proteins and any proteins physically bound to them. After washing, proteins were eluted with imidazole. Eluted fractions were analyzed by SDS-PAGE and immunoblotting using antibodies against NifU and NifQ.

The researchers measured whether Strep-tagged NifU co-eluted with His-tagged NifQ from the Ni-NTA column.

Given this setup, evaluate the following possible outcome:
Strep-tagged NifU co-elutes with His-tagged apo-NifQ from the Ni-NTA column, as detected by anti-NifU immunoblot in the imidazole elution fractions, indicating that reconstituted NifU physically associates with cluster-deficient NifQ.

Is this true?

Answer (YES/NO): YES